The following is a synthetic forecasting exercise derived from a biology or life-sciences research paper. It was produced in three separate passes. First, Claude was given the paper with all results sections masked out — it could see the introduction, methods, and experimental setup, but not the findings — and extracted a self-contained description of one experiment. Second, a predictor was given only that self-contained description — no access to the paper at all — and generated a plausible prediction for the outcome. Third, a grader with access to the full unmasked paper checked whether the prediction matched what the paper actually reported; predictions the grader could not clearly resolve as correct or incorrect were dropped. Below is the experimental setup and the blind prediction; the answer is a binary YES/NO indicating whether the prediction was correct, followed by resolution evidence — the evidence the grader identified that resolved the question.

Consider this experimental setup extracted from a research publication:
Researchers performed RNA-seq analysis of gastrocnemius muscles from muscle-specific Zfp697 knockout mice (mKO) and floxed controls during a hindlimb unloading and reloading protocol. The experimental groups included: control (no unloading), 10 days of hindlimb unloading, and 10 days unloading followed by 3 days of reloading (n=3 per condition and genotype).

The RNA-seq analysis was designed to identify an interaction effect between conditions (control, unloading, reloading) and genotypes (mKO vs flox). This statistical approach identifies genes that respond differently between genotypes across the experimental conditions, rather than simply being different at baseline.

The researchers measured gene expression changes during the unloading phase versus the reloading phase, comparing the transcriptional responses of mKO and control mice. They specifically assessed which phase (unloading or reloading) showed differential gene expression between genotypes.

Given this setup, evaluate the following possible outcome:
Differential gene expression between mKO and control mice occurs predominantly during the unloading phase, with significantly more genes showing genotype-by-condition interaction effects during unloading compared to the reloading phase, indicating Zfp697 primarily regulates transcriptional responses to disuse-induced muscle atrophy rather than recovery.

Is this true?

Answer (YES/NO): NO